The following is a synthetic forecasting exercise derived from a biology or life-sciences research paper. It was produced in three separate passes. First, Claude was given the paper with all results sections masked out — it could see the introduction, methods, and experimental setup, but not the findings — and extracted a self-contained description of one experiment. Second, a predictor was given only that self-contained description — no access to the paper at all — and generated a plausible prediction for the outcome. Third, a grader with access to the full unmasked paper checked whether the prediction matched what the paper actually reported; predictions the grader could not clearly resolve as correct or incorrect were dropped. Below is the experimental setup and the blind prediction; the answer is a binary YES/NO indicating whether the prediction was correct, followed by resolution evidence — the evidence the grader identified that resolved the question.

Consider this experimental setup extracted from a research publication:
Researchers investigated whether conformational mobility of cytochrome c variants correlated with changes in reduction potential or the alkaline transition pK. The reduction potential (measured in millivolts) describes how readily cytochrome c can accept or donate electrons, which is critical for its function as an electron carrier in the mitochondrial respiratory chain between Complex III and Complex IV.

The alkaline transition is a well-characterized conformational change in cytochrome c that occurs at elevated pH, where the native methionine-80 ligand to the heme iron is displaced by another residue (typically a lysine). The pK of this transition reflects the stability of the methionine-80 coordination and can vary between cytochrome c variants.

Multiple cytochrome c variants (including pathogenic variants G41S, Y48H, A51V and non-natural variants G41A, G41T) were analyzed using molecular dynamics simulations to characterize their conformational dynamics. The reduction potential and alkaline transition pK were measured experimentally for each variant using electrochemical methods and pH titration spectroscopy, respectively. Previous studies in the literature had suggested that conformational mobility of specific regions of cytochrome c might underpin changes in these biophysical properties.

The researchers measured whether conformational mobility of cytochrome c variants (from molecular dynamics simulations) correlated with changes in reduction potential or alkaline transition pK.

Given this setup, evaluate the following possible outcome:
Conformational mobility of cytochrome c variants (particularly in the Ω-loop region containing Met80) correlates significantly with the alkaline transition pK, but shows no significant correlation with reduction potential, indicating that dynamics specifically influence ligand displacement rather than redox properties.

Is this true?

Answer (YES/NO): NO